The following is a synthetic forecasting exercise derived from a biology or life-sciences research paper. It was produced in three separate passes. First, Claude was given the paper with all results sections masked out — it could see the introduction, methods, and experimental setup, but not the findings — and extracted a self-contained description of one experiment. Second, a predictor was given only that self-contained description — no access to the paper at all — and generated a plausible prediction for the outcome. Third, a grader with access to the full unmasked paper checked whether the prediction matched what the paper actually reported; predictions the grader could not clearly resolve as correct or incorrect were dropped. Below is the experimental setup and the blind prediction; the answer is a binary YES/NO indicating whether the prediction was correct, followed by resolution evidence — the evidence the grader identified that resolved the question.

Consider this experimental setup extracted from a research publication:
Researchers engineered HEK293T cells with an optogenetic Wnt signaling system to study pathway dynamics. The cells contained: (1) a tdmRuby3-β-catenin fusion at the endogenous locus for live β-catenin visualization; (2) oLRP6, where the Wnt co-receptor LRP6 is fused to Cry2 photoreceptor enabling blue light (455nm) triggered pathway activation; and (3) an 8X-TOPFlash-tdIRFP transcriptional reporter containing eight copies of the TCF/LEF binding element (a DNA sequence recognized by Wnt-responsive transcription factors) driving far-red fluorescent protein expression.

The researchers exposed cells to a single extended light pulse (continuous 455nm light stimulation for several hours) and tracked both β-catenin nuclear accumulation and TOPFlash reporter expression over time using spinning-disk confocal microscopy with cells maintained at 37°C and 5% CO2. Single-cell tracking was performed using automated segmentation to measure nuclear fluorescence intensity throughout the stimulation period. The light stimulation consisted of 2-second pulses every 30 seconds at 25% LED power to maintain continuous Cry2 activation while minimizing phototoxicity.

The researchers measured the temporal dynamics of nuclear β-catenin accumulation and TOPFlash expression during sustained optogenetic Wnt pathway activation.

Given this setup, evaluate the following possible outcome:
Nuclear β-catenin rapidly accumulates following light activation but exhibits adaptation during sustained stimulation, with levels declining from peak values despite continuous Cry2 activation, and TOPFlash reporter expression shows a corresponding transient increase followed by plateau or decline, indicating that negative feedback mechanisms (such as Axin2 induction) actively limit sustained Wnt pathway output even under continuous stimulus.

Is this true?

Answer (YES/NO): NO